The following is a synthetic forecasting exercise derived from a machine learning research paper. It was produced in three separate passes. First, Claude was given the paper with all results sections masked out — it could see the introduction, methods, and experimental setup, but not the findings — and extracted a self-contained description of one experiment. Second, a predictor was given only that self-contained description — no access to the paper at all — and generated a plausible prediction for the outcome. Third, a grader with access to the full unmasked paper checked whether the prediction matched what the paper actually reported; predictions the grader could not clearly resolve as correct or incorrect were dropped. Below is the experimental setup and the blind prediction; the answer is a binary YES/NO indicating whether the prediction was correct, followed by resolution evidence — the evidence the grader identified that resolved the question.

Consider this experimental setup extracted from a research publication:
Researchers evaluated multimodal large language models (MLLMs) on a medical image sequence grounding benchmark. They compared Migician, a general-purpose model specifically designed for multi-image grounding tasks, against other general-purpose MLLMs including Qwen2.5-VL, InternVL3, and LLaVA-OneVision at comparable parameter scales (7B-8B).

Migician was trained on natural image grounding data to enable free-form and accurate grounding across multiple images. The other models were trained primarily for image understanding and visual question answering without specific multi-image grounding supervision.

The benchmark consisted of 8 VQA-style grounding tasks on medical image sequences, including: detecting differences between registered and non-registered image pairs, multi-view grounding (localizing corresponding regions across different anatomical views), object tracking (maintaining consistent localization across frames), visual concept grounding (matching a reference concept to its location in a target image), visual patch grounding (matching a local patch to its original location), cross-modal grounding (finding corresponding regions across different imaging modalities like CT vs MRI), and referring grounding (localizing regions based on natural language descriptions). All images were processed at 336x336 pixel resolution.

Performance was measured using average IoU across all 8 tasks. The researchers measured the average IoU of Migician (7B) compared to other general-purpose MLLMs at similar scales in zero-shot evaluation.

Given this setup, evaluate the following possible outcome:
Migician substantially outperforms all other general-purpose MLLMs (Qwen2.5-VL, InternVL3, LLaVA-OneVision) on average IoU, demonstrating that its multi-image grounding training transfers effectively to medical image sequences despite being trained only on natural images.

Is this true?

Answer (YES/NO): YES